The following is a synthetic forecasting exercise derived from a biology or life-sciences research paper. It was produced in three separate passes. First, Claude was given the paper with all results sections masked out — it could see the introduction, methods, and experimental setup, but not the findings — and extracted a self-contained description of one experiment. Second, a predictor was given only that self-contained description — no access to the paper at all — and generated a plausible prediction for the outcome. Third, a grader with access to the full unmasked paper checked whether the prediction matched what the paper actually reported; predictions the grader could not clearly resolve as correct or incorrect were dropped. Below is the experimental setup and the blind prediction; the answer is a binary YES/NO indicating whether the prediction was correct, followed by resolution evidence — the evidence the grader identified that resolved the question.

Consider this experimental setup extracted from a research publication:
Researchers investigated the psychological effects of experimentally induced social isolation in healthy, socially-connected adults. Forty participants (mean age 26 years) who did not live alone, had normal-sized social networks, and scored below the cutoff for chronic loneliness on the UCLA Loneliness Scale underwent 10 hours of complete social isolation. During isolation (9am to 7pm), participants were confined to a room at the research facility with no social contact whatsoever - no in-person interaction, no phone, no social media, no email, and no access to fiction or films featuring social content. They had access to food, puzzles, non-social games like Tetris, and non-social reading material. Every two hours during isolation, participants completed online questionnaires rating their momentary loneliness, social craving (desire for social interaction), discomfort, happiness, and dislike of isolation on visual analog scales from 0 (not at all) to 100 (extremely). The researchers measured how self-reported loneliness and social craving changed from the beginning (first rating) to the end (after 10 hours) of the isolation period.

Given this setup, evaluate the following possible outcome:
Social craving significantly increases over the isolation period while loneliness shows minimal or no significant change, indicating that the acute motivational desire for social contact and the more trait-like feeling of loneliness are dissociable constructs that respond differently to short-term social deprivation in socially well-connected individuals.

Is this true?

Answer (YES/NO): NO